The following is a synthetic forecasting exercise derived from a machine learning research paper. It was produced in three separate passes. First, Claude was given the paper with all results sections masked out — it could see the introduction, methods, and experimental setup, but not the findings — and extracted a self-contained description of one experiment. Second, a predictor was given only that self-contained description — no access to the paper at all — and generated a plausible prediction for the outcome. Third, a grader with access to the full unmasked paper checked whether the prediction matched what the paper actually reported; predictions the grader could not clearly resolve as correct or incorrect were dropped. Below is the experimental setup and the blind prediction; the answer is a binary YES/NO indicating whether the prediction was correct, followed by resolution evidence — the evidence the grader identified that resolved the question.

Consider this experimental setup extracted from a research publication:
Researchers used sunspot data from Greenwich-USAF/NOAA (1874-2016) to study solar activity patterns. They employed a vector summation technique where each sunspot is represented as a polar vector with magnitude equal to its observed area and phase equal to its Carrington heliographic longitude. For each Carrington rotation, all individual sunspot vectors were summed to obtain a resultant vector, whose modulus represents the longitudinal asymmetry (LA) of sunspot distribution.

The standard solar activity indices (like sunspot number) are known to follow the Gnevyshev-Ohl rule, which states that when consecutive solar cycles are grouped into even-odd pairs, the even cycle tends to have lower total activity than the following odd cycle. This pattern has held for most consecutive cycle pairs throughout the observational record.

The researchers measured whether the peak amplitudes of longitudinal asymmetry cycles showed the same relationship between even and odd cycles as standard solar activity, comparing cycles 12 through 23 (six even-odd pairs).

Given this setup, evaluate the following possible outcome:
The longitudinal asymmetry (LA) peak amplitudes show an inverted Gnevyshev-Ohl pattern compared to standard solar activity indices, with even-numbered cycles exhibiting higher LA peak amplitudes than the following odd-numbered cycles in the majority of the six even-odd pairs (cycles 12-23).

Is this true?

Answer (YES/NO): NO